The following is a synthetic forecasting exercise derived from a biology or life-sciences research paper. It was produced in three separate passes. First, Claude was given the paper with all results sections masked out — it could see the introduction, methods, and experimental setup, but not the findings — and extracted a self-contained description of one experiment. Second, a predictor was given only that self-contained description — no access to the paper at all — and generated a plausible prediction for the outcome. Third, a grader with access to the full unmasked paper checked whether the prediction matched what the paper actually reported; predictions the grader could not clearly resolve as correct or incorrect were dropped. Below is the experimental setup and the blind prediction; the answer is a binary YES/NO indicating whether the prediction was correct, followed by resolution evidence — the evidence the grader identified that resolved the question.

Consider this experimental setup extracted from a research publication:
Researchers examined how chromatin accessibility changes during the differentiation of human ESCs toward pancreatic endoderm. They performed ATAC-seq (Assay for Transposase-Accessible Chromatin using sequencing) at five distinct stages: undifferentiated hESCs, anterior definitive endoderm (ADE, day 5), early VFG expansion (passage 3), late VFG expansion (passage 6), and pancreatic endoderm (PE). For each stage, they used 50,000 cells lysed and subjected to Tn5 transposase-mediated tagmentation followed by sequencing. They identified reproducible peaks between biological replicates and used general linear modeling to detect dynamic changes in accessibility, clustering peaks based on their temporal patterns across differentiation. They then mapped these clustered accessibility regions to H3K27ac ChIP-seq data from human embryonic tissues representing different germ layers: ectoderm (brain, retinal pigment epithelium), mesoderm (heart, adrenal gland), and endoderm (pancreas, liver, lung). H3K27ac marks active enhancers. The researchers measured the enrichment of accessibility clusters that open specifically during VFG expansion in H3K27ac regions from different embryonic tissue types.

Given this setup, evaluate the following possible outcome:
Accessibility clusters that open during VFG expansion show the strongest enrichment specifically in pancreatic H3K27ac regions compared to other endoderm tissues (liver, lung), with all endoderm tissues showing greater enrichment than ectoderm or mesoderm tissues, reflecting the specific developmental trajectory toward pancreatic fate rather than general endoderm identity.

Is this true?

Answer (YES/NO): NO